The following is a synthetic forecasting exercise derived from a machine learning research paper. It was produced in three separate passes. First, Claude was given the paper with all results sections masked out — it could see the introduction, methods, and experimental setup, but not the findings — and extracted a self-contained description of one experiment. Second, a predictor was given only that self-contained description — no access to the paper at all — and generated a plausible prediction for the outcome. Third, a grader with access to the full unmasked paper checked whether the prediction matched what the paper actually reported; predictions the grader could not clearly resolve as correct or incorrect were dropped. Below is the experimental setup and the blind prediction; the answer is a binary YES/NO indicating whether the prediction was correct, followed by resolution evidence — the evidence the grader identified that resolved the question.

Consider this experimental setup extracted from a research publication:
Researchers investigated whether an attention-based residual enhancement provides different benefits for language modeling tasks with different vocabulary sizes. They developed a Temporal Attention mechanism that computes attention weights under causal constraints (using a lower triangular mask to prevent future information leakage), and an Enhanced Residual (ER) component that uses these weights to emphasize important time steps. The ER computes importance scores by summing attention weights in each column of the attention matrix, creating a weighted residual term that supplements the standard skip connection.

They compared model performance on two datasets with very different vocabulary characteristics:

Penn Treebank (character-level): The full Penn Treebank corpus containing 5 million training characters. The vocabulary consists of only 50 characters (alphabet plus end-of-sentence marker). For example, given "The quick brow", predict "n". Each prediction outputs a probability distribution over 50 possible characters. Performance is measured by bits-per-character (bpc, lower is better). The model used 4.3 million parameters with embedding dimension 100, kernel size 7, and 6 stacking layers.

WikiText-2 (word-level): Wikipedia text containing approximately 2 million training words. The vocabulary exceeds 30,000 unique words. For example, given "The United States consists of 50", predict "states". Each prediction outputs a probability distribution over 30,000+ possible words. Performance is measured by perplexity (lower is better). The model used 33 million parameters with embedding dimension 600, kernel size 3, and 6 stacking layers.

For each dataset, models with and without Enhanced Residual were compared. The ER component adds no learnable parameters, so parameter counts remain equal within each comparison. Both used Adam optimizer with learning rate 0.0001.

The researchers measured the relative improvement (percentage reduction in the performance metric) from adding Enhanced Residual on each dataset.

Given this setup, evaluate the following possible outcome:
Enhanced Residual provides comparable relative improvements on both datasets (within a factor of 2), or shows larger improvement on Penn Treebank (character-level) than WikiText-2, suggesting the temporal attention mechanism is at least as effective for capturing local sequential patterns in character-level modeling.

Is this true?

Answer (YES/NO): NO